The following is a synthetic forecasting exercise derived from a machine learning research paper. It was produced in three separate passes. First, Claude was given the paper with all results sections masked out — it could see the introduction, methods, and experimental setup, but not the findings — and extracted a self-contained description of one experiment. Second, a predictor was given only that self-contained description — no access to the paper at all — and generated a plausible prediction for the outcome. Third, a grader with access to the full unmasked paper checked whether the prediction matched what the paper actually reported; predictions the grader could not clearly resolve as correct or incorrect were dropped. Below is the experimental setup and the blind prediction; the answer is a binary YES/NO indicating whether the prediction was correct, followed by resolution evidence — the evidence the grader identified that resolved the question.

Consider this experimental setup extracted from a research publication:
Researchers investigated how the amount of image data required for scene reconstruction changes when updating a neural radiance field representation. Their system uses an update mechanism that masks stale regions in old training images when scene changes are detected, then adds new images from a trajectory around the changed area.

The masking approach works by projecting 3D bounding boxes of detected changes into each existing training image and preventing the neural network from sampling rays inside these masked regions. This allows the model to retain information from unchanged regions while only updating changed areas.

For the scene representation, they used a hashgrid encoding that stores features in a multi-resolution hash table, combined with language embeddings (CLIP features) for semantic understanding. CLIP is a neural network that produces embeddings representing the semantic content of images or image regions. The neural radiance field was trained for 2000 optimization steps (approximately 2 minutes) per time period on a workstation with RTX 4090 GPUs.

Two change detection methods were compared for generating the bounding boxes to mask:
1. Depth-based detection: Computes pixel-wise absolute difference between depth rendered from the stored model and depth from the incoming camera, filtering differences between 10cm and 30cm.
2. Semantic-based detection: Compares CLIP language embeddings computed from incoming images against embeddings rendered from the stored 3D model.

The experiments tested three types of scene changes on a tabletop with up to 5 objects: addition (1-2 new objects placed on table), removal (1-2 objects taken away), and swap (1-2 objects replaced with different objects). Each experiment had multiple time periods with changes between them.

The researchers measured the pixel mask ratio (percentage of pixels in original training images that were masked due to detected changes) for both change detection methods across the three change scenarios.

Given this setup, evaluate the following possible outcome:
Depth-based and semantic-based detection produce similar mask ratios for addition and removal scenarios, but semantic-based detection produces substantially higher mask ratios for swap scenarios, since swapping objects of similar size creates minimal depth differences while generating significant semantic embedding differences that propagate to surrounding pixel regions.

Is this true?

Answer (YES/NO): NO